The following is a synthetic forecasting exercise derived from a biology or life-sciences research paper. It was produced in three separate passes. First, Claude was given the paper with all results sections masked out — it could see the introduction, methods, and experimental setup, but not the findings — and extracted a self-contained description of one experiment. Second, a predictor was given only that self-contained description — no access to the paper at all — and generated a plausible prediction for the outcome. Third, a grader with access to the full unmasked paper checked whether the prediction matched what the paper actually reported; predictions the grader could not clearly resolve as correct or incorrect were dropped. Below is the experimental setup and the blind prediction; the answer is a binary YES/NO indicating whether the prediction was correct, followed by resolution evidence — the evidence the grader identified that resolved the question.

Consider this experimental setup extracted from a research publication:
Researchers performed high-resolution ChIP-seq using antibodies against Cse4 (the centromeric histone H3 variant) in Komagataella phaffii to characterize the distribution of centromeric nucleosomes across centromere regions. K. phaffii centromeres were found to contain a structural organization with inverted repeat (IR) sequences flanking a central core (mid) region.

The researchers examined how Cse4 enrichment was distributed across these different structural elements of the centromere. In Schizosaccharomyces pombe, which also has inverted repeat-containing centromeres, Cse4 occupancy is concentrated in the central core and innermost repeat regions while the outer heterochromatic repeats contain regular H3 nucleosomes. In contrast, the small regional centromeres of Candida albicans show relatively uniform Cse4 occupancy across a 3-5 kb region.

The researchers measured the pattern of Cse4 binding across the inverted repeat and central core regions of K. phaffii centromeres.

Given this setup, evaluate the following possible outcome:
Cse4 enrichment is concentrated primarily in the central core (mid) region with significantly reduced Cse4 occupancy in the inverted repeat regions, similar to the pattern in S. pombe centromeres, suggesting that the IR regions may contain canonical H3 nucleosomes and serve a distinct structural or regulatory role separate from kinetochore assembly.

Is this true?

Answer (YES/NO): YES